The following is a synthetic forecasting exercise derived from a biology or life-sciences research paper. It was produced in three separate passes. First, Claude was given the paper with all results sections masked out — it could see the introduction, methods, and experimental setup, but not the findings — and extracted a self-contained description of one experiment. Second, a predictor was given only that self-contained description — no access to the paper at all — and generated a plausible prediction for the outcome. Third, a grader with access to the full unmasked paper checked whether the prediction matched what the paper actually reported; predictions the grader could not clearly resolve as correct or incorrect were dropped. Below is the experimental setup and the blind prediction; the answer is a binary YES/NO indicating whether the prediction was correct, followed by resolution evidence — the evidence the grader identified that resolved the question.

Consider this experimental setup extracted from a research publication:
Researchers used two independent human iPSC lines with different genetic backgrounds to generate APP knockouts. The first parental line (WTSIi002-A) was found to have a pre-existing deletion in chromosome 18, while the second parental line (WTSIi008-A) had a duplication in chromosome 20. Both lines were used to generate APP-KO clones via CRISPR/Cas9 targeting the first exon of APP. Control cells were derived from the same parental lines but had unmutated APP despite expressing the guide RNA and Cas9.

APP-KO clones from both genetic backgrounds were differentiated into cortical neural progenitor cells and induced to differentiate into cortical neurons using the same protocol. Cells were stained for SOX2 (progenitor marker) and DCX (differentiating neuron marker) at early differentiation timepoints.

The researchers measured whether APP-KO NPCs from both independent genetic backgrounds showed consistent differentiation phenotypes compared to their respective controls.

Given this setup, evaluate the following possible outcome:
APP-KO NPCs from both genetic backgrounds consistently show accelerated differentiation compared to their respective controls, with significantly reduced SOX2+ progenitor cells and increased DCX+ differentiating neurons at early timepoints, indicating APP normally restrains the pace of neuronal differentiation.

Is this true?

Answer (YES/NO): YES